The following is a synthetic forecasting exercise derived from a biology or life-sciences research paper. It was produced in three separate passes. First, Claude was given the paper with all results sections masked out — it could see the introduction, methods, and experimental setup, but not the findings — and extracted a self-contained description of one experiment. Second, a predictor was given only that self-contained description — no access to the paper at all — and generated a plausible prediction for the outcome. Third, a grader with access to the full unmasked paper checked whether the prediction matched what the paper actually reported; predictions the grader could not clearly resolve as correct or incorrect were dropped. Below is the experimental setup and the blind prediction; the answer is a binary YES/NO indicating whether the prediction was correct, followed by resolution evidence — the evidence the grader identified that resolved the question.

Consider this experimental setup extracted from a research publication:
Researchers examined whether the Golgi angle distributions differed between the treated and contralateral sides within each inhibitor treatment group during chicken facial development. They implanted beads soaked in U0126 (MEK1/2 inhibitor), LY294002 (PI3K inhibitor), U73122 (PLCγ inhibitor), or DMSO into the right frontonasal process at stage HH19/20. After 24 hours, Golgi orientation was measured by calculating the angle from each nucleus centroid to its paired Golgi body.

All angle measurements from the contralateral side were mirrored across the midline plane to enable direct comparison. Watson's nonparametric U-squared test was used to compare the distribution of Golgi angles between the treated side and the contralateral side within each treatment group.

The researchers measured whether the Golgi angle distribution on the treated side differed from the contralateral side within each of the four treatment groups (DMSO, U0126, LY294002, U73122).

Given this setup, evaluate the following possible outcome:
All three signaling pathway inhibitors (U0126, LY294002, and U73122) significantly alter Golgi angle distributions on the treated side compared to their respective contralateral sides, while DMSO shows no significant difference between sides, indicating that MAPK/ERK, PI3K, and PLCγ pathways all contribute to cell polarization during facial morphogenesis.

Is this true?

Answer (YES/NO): NO